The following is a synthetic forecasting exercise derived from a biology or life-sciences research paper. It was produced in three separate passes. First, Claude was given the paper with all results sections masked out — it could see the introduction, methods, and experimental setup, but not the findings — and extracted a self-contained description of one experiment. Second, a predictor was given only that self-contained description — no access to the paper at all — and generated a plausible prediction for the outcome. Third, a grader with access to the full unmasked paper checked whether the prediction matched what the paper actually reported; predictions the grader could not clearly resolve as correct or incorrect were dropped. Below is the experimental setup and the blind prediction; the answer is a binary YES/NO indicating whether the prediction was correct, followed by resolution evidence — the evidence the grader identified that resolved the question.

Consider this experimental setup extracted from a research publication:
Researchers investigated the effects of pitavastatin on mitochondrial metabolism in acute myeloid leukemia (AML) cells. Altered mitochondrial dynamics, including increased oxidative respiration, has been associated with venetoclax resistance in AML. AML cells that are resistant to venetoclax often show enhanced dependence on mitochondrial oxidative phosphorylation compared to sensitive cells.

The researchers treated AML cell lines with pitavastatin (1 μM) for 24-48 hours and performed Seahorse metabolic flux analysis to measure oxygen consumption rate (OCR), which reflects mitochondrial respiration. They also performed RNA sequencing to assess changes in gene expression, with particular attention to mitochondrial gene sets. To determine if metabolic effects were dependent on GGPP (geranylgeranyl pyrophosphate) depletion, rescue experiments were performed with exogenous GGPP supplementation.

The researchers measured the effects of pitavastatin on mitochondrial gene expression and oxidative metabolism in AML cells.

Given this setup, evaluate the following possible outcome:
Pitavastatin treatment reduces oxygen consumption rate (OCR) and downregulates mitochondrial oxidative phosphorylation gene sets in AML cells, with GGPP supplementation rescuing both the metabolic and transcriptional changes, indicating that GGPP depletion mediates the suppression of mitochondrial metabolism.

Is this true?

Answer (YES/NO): YES